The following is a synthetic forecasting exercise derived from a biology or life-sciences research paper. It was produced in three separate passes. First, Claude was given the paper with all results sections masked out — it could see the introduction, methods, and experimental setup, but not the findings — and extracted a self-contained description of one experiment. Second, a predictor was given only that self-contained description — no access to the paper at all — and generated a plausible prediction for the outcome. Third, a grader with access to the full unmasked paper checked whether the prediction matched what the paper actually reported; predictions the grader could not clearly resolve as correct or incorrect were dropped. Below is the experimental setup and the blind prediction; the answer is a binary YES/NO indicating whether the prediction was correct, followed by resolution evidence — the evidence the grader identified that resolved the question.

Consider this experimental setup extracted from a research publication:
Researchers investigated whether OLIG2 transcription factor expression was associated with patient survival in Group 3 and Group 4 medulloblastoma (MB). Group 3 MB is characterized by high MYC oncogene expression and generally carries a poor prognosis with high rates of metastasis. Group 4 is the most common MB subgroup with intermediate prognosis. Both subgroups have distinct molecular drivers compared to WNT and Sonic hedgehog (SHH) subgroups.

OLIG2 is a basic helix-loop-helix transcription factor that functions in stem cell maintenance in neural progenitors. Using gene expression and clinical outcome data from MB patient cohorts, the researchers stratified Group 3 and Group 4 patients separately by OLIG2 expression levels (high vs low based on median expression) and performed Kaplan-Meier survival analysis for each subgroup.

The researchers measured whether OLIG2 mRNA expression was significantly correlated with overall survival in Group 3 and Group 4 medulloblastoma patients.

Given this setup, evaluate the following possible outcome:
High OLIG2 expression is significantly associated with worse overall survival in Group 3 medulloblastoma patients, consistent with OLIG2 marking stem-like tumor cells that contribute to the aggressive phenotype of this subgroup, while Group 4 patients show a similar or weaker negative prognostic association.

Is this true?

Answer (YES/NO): NO